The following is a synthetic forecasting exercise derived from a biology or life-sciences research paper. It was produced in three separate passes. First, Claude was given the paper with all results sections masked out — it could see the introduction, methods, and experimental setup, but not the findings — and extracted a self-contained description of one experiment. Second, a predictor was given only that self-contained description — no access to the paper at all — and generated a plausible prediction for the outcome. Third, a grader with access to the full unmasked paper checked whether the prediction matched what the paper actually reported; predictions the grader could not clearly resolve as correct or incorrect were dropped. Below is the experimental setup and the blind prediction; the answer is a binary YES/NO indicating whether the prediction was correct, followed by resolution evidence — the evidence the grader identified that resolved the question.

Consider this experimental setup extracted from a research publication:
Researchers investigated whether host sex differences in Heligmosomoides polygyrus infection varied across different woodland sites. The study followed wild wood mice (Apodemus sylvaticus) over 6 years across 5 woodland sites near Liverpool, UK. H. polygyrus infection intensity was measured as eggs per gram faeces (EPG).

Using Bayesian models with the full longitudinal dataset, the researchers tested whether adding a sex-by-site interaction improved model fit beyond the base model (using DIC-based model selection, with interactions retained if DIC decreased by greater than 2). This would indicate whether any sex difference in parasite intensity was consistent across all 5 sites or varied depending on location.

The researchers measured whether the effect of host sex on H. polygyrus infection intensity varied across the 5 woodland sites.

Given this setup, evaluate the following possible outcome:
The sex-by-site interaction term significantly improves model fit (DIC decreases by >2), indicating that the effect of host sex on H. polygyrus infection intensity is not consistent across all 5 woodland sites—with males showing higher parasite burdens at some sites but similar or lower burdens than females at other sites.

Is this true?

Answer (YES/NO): NO